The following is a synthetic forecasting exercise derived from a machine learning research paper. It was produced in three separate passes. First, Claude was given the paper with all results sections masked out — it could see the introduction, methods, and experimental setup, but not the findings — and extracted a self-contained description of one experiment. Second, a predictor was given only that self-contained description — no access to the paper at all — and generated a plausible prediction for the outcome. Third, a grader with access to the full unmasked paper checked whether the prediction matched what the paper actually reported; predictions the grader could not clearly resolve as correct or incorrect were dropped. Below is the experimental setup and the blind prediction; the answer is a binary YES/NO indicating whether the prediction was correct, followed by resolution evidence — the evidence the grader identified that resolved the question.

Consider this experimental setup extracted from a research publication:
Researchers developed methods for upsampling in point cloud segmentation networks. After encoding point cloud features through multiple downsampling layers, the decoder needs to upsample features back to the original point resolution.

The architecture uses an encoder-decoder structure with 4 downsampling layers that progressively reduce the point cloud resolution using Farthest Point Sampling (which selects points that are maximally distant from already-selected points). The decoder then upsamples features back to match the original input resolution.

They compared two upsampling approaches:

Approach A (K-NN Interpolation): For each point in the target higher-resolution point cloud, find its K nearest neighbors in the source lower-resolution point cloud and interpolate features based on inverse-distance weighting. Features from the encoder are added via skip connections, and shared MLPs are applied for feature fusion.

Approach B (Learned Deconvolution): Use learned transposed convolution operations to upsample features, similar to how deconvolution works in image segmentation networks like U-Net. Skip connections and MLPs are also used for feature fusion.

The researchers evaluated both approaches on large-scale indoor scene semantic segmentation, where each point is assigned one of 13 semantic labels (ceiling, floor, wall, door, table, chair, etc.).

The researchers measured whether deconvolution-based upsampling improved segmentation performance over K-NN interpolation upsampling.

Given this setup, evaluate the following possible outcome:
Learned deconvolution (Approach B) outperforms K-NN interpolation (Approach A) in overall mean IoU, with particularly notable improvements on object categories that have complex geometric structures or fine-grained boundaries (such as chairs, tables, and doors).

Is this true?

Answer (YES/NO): NO